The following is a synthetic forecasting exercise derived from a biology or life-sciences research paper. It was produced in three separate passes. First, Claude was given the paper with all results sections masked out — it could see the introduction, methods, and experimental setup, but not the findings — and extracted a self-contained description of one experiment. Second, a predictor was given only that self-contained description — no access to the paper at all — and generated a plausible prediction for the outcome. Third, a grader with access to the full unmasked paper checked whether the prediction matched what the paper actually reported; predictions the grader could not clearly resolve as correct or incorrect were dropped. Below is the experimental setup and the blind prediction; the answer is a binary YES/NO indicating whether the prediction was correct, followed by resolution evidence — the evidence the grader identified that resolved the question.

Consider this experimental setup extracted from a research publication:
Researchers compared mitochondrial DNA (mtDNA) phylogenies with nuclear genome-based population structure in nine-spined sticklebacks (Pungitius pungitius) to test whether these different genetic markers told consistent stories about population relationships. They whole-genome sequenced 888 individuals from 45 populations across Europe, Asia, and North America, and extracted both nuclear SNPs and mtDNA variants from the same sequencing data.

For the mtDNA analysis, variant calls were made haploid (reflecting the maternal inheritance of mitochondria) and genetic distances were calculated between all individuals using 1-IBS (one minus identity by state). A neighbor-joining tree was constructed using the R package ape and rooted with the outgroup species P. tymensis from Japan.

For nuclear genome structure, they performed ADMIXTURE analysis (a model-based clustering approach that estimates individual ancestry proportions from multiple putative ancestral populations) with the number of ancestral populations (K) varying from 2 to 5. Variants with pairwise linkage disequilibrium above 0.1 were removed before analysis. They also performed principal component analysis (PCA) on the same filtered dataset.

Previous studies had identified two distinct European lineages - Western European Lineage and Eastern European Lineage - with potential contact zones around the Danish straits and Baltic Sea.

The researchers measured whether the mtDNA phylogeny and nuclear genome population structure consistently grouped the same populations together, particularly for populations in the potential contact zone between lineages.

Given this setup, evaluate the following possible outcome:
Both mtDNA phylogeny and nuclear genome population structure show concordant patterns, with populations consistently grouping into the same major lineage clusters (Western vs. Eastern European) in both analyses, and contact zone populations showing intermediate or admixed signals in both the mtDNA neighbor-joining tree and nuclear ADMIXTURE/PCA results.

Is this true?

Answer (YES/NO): NO